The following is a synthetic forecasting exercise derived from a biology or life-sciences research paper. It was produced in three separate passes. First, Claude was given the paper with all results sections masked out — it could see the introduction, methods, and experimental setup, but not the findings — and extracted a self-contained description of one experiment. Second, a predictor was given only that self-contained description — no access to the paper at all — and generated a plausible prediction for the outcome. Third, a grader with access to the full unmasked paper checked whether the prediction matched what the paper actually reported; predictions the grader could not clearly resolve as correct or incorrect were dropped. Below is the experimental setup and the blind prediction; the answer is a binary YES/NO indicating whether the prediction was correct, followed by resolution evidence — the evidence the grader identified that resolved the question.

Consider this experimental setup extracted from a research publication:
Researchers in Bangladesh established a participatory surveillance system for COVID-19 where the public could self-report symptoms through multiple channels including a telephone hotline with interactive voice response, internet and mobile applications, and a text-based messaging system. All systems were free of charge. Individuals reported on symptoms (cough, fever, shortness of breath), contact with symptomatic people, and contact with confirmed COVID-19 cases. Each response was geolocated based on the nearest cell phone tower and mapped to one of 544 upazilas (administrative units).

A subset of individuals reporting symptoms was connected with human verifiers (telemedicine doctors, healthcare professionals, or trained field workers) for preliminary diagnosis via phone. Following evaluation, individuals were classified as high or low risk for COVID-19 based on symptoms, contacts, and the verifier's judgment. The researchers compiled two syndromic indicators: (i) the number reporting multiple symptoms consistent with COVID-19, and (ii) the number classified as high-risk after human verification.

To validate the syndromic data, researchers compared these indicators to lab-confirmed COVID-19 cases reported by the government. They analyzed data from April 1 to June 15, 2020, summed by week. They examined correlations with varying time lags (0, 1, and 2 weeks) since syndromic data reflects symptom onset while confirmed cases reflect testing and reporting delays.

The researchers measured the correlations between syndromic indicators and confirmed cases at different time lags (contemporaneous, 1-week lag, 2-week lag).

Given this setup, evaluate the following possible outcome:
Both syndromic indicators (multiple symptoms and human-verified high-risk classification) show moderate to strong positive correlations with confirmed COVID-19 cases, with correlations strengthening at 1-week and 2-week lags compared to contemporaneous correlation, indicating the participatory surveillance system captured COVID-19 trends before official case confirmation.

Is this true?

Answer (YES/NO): NO